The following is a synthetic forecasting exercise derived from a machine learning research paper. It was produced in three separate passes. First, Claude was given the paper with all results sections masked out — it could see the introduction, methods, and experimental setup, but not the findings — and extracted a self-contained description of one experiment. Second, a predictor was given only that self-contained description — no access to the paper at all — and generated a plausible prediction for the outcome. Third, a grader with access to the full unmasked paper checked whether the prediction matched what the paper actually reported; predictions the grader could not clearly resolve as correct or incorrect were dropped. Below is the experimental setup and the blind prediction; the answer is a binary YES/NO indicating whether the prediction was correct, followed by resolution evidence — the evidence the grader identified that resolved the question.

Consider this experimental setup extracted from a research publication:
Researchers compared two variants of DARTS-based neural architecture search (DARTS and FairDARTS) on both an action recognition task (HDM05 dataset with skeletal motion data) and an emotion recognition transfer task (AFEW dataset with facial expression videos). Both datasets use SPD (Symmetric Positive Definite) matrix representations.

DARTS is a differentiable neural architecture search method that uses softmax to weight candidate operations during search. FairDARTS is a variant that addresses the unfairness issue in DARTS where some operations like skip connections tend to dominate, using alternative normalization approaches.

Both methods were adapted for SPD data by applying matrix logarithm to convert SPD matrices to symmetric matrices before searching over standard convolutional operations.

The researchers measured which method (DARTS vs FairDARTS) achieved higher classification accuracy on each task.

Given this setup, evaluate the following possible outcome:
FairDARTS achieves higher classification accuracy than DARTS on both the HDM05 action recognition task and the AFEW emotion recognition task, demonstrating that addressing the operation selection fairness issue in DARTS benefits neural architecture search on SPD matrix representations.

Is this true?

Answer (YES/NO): NO